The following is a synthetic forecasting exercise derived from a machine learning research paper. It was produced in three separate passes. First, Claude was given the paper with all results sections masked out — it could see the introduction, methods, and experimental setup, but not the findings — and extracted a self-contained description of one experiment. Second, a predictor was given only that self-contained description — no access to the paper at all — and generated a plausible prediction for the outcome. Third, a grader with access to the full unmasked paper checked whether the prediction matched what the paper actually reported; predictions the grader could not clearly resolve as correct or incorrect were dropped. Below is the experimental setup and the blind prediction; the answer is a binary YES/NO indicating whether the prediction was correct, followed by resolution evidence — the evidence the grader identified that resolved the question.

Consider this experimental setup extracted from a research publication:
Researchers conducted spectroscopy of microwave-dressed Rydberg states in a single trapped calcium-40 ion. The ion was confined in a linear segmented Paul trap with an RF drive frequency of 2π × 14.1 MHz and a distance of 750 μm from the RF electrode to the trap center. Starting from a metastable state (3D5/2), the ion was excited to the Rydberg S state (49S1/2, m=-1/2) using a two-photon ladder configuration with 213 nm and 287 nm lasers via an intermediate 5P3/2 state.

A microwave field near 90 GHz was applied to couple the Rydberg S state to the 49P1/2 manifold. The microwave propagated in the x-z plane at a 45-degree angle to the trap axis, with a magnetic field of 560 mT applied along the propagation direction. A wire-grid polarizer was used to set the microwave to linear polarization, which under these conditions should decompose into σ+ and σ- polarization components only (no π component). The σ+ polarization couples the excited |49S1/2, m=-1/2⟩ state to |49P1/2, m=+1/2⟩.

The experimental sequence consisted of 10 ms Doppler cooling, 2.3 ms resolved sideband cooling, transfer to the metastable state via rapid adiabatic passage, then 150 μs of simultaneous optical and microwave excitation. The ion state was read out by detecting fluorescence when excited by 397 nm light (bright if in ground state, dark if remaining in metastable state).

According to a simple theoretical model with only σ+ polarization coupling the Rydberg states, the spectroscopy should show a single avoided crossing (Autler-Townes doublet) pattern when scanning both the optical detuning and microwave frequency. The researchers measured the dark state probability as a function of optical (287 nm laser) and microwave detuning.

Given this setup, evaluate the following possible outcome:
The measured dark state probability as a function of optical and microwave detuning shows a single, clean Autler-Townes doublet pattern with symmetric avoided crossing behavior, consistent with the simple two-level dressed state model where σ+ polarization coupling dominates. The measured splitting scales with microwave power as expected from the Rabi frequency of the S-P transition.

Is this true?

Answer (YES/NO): NO